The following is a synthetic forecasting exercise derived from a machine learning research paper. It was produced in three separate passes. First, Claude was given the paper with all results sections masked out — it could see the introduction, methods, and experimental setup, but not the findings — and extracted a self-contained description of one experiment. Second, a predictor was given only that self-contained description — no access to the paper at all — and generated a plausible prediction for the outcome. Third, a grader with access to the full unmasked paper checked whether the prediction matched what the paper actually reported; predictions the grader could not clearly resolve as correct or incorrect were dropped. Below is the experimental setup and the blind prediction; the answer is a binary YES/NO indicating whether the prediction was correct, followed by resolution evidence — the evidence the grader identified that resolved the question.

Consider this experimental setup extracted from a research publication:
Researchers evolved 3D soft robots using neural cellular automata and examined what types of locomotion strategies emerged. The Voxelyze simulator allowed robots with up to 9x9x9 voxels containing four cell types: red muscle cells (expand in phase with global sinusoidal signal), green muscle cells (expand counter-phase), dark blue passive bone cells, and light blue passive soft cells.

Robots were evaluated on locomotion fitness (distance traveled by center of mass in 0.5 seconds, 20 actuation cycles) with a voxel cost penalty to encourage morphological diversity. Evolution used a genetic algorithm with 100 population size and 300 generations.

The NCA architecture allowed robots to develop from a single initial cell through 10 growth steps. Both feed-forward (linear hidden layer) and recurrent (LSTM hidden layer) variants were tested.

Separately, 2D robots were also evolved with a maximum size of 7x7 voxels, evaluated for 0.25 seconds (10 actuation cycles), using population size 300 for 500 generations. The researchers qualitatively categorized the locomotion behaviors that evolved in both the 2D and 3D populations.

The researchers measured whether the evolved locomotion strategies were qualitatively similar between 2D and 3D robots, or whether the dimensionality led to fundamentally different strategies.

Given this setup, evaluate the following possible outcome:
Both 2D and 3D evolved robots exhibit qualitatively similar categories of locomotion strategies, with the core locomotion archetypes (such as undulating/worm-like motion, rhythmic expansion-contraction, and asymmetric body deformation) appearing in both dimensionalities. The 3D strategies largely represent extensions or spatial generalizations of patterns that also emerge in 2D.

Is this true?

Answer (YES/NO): NO